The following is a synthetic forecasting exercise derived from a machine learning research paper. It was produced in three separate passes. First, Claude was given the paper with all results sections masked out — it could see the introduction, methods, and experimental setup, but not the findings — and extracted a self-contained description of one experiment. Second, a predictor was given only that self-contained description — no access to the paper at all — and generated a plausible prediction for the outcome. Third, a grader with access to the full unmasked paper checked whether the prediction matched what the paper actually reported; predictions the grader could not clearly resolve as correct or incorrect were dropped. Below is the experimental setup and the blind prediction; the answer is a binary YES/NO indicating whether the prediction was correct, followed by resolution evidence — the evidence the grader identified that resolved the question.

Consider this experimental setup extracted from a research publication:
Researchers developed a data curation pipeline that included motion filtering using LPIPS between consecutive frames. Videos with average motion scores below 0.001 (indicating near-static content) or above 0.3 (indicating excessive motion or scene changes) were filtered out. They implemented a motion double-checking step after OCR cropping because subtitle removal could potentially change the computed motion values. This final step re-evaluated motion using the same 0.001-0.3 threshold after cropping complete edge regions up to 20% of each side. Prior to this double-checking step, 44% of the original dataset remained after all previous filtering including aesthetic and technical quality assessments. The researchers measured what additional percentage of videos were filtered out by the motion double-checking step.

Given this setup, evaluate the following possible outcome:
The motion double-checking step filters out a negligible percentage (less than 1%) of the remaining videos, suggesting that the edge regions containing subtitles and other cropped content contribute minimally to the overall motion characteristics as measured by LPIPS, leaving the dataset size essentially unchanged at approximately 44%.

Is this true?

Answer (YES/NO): NO